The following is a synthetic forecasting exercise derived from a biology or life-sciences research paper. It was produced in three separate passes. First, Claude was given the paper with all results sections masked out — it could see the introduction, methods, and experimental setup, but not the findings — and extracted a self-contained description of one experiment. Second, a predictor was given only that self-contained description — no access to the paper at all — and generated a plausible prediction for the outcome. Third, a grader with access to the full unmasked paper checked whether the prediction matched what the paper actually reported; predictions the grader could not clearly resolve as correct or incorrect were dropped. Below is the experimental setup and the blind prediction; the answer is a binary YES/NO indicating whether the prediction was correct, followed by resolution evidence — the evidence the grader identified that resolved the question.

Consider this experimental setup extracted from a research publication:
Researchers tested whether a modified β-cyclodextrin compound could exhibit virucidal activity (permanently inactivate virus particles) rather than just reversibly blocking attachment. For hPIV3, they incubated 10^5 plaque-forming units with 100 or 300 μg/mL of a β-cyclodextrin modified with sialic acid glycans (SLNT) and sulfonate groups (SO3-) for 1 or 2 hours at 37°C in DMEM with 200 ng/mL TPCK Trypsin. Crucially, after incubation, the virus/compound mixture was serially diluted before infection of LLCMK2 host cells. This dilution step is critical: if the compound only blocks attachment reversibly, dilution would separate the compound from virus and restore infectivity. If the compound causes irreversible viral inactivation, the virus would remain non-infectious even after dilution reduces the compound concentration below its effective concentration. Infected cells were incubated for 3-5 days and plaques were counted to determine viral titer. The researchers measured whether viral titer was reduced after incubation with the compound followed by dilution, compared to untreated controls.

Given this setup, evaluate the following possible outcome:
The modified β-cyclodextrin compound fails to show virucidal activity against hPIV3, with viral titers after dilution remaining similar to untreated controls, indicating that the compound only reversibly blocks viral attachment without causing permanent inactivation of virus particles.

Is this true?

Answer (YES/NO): NO